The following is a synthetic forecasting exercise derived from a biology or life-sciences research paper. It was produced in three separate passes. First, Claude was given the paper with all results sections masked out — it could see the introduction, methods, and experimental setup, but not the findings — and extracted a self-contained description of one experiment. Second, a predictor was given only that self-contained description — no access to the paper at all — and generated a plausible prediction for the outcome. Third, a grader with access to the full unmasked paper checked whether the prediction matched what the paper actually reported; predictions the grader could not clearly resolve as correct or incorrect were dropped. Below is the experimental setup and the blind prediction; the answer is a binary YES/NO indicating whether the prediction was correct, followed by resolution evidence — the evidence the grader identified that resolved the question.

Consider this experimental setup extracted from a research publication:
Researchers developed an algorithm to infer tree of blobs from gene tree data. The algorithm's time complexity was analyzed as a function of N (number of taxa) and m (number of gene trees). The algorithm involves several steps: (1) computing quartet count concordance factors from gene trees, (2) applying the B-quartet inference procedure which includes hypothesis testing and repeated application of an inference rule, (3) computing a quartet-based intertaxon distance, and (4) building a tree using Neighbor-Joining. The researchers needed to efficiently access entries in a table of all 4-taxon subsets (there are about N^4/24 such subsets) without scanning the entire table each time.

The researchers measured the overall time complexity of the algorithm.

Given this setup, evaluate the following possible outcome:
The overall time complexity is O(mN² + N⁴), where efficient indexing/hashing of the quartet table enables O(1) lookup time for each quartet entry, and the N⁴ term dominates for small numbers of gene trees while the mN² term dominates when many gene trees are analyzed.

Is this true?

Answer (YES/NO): NO